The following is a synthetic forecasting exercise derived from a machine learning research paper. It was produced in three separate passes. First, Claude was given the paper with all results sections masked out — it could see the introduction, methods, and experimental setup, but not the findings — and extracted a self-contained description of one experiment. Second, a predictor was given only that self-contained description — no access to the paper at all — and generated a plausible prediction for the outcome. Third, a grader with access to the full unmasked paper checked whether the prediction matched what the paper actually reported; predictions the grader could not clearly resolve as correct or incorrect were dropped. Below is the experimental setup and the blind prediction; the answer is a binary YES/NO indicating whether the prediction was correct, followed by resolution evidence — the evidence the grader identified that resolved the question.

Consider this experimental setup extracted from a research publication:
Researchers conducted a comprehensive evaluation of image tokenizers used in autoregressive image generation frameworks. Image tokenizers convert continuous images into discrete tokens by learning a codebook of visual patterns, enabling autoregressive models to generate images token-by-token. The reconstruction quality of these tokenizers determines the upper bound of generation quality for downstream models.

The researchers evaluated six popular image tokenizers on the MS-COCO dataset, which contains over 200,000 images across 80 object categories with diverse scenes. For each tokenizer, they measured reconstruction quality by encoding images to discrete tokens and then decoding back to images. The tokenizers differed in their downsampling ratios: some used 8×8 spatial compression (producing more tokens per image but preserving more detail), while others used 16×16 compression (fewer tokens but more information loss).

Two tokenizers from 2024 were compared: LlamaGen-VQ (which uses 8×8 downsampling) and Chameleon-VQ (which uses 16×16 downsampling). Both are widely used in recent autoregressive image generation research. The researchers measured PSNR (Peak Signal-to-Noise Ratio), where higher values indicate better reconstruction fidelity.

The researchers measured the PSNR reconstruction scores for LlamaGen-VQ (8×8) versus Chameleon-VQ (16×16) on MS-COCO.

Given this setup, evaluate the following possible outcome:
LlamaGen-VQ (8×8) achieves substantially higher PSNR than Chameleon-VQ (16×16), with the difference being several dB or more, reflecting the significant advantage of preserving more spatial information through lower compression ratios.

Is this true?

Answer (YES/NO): YES